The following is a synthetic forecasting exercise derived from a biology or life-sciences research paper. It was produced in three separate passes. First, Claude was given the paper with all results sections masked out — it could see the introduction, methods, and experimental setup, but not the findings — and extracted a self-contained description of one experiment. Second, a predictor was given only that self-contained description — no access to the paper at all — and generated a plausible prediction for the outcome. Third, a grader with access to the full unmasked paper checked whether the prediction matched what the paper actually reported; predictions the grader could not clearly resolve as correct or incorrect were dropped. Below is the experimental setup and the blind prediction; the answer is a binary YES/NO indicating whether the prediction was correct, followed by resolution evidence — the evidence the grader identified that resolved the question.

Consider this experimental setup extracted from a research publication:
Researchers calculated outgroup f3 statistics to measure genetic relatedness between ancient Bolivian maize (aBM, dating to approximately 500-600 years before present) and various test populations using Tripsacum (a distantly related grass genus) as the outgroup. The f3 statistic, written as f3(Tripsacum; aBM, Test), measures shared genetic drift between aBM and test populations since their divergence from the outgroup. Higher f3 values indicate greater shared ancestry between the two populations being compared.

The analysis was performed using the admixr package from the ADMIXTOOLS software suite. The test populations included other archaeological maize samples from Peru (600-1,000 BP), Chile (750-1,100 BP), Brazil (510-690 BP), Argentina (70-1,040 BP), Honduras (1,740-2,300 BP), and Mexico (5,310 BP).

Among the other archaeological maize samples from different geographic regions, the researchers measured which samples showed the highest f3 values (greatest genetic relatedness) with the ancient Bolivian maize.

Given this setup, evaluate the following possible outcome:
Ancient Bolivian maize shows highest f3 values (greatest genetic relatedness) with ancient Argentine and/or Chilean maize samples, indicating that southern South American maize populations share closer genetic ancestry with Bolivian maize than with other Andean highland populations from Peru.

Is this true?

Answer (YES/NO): NO